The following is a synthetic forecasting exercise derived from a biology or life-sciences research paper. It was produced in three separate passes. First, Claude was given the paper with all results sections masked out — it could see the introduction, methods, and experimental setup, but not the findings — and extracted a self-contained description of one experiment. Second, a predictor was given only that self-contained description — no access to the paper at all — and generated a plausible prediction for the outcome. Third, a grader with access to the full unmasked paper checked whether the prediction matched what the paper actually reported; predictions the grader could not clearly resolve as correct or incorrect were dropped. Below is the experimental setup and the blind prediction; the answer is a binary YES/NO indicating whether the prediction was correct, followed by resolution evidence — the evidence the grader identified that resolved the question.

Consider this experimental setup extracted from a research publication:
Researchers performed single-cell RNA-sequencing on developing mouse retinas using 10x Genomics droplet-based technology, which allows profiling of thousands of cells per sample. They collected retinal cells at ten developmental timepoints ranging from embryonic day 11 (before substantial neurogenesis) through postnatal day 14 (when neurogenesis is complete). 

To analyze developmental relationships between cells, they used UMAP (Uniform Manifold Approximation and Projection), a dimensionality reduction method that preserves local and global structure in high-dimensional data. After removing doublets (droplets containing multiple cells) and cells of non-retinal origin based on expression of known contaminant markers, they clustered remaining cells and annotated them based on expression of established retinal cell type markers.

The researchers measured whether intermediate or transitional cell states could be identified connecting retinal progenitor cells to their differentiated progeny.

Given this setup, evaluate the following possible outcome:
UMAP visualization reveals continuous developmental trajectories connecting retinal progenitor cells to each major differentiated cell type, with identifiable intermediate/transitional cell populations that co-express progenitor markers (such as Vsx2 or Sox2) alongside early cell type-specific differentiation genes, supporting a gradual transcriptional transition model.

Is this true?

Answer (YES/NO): YES